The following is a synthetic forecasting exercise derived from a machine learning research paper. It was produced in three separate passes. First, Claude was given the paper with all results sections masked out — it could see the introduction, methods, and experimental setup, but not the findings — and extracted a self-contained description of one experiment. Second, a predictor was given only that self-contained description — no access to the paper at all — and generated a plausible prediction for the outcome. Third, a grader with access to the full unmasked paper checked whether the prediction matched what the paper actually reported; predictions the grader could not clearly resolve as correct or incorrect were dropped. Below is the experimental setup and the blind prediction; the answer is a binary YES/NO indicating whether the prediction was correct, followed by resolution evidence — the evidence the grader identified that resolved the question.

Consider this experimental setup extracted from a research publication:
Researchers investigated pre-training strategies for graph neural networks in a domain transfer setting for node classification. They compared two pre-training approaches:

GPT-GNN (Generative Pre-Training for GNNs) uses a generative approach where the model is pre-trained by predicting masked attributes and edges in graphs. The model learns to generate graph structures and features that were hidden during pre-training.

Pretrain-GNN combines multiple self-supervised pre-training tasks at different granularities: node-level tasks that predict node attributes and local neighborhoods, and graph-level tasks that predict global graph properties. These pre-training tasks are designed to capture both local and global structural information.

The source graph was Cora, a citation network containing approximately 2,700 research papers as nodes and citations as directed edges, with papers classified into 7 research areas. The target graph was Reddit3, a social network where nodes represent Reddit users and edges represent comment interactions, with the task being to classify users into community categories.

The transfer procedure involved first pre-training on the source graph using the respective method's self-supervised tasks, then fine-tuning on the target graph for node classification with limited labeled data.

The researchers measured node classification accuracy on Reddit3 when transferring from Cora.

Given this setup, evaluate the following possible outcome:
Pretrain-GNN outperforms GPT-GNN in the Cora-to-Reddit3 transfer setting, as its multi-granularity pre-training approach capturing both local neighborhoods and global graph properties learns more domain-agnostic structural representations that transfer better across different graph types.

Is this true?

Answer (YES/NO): YES